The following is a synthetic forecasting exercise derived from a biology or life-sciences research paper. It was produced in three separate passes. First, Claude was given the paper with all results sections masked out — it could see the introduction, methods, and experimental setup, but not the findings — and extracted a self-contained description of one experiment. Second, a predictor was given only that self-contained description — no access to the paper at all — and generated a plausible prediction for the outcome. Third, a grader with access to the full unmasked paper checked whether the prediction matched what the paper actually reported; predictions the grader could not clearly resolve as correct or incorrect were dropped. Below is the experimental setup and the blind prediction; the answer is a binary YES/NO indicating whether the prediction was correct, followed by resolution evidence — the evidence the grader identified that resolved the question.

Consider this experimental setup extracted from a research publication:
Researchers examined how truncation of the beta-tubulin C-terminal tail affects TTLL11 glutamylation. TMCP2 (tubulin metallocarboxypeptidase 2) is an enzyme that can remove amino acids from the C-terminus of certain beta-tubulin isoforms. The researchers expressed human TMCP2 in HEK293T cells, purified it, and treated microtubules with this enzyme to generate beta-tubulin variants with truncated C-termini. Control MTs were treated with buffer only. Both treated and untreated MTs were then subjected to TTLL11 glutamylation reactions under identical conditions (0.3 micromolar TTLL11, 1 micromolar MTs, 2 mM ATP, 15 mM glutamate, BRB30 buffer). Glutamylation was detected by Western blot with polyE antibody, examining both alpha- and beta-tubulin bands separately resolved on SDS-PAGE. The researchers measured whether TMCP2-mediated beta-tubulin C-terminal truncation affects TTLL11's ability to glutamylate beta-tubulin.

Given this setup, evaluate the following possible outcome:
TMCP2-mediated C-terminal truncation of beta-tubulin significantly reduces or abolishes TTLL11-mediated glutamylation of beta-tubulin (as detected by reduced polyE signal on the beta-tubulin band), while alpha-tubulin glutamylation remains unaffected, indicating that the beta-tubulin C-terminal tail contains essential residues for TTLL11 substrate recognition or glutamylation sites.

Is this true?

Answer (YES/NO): NO